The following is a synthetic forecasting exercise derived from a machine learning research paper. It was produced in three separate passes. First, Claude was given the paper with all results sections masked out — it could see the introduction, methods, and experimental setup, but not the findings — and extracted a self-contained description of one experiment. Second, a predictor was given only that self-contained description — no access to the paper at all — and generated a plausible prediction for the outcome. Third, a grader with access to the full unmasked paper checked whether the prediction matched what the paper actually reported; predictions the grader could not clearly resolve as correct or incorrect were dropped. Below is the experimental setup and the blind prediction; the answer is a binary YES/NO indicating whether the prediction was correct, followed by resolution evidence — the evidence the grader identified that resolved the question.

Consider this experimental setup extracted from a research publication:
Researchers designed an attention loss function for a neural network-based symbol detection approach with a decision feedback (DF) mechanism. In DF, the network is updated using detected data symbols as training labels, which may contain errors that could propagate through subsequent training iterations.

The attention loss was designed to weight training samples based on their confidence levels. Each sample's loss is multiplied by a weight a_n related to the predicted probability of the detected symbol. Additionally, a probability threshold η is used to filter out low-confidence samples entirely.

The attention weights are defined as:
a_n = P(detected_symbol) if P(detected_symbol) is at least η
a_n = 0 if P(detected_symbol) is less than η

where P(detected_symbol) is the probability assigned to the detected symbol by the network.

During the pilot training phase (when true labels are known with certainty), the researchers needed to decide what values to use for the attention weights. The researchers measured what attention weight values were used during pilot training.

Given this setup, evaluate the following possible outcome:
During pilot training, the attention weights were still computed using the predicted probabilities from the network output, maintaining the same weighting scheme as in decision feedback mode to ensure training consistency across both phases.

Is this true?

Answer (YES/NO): NO